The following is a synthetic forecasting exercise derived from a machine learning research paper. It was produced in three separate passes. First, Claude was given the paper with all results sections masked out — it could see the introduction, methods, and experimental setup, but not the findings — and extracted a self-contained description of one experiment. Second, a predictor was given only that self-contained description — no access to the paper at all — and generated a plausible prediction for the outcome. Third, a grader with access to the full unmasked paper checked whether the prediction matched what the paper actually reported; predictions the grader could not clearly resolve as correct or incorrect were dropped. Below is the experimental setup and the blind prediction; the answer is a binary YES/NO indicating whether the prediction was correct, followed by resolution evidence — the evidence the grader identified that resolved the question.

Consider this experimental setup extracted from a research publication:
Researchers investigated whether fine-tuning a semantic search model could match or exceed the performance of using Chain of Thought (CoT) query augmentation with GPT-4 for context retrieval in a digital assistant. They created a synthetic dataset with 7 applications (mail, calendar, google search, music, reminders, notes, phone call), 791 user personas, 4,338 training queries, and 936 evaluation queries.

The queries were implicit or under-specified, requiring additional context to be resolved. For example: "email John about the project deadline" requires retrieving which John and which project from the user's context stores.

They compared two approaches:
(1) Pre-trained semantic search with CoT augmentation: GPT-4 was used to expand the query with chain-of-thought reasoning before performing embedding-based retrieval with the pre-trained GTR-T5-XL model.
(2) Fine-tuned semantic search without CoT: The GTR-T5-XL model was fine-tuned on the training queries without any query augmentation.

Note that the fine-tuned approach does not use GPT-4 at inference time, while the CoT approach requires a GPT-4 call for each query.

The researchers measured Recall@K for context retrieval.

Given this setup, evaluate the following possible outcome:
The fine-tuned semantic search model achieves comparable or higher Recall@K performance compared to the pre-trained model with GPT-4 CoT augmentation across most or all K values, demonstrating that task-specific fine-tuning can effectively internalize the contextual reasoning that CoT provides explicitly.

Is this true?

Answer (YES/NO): YES